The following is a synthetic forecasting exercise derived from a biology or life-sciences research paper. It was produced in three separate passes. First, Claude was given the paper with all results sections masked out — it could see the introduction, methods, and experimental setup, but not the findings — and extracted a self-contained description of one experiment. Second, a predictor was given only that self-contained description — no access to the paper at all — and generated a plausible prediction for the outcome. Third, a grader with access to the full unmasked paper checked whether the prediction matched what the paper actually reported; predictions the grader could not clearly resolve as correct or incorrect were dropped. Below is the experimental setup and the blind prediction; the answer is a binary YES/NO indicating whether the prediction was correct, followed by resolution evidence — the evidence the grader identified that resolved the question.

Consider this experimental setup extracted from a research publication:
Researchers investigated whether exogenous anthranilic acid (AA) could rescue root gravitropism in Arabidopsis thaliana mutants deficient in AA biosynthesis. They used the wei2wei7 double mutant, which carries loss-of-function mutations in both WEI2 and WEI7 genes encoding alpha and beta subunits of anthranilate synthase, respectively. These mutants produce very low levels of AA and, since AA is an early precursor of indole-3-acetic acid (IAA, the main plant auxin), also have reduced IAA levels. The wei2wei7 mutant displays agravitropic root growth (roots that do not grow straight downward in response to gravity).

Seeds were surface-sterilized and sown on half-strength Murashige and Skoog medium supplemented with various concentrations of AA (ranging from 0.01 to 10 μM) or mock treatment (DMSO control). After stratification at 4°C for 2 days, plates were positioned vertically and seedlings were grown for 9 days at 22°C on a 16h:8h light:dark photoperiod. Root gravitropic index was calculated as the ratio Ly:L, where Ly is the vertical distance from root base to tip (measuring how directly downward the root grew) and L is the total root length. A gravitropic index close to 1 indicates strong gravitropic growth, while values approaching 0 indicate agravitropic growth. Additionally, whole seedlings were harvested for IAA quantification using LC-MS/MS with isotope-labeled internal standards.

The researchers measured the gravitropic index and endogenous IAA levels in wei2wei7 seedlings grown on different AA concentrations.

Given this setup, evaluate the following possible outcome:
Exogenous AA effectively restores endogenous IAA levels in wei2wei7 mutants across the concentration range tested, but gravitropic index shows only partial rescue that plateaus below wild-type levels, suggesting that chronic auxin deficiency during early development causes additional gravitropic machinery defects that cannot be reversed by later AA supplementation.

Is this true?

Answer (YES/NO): NO